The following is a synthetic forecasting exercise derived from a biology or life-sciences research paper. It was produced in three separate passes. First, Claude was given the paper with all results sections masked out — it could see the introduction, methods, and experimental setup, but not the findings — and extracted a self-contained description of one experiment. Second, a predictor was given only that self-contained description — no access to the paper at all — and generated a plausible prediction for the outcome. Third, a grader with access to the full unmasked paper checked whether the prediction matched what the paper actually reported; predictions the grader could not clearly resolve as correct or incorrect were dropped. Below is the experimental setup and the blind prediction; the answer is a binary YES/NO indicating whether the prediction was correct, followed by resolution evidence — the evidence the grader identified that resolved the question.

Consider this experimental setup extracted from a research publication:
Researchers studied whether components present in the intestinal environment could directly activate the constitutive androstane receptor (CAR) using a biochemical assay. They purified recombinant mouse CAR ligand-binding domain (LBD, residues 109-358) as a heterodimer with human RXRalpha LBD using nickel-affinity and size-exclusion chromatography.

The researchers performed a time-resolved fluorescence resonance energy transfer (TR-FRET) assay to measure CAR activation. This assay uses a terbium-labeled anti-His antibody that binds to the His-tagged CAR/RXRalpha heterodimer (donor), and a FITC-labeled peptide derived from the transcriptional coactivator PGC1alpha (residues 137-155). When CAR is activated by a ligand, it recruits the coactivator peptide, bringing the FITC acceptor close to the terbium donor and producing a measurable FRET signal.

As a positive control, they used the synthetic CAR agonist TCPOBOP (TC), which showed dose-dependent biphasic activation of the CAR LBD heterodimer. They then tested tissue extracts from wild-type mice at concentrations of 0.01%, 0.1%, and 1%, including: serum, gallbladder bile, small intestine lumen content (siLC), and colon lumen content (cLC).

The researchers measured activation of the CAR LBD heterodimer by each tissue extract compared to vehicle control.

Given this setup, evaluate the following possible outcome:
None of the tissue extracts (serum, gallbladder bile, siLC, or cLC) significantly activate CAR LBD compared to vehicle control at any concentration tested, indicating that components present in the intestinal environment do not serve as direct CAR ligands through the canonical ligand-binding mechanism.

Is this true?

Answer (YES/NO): NO